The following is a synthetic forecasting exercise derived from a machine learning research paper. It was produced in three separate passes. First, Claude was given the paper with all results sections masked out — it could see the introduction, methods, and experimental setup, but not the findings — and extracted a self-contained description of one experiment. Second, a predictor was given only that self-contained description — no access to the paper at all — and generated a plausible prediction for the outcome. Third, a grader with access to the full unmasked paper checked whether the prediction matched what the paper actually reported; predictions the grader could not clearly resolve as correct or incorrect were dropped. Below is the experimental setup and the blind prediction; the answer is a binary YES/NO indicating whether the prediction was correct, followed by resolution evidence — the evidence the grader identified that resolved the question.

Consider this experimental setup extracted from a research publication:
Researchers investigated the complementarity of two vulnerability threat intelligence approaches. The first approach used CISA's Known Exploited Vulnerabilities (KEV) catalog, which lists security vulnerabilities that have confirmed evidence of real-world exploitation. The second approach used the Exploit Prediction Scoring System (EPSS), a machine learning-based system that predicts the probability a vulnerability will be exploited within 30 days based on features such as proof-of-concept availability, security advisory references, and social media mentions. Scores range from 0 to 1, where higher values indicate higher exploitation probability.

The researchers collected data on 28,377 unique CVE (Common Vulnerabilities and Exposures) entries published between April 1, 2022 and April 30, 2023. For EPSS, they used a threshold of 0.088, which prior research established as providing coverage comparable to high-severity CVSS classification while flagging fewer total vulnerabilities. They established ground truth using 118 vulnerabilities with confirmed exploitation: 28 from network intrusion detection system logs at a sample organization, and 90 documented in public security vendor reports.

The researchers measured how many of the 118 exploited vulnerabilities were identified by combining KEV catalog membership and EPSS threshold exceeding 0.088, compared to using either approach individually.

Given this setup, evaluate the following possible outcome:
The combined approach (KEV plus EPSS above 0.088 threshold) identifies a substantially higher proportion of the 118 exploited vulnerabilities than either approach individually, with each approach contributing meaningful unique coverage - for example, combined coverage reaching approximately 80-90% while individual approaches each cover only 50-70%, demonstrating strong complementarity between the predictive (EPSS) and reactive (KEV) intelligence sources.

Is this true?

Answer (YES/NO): NO